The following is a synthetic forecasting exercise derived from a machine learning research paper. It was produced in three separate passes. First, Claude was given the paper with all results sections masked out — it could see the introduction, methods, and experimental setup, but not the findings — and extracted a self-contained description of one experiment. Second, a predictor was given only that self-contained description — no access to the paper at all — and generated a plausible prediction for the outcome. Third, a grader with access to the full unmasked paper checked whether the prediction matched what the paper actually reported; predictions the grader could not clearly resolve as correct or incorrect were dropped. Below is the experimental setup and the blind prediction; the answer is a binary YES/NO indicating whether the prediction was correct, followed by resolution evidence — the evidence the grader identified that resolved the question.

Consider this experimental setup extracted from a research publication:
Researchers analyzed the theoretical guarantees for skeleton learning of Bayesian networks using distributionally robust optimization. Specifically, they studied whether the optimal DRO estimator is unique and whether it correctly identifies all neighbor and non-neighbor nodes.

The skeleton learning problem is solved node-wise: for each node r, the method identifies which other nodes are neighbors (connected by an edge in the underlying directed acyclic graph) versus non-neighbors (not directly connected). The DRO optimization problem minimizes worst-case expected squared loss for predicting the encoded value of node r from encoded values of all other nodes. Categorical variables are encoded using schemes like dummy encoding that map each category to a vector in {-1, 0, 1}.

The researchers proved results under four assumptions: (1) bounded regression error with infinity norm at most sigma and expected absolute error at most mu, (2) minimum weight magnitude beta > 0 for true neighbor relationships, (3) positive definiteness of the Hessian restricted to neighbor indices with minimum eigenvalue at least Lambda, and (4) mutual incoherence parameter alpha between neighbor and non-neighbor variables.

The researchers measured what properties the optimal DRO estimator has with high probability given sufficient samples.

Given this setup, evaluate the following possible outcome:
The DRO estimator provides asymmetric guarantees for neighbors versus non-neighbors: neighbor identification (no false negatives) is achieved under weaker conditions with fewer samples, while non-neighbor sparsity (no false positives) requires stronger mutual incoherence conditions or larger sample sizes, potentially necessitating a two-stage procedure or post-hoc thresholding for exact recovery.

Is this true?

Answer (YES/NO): NO